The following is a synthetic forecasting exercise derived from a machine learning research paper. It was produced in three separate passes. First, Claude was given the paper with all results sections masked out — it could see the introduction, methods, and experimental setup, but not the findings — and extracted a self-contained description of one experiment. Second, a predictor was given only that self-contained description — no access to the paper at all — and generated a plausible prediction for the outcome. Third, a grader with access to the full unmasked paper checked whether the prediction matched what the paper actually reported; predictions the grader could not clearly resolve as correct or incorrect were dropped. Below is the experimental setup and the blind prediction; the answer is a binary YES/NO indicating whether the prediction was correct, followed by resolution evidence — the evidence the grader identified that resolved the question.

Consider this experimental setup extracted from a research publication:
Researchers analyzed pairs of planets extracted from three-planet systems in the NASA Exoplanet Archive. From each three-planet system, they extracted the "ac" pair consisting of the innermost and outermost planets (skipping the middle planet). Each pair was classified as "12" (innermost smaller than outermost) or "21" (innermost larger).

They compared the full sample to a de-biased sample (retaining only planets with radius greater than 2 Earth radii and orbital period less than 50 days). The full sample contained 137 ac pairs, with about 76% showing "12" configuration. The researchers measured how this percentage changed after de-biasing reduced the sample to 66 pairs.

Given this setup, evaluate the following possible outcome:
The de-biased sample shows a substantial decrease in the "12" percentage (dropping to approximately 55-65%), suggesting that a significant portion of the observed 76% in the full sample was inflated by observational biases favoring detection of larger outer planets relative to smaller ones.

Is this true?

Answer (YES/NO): YES